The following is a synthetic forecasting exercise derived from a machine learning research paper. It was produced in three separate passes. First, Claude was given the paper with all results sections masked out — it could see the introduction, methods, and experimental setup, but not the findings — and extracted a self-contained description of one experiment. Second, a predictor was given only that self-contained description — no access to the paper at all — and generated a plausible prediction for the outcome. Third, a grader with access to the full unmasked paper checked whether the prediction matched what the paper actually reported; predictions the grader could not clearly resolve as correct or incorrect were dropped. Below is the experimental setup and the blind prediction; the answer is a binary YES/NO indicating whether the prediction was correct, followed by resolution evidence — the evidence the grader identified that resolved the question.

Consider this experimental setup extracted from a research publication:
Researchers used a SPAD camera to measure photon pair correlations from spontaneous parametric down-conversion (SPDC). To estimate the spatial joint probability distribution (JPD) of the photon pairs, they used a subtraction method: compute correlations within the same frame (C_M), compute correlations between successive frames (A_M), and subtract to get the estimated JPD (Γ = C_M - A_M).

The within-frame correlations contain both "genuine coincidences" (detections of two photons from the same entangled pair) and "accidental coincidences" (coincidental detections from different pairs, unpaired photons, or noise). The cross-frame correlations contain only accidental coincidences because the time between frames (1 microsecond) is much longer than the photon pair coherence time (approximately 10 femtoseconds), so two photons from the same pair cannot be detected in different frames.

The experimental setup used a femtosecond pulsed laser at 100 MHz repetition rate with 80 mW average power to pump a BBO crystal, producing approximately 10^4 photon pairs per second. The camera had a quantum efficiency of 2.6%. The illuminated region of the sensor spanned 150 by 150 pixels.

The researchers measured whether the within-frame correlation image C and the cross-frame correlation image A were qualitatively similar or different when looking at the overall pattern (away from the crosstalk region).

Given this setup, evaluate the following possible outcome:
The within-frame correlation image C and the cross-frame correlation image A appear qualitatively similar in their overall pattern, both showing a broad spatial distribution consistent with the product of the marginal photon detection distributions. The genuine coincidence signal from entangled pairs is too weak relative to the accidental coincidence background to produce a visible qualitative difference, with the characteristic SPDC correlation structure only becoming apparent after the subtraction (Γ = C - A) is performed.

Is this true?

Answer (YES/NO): YES